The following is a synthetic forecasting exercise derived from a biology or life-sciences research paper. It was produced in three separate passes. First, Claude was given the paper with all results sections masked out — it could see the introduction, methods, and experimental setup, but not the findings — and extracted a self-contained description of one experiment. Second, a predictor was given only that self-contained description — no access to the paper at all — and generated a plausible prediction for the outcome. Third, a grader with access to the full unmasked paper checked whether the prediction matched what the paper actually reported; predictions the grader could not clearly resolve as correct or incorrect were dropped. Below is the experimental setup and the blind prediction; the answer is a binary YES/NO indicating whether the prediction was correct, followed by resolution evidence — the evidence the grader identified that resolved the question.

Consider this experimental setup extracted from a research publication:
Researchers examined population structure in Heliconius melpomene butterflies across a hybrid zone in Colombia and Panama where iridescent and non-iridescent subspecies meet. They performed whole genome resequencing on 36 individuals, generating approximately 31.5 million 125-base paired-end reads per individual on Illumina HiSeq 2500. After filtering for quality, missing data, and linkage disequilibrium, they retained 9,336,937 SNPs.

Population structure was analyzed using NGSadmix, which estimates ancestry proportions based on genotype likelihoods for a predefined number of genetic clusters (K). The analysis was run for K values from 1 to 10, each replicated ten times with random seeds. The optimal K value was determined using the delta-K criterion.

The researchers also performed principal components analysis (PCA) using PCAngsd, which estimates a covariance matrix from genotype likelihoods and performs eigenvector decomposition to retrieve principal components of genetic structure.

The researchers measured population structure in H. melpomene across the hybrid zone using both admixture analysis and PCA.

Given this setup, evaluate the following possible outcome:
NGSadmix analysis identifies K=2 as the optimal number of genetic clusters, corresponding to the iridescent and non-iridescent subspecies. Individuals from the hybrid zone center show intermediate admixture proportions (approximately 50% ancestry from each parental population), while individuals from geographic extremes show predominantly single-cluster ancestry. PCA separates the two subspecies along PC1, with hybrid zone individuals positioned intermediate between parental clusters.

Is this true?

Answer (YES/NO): NO